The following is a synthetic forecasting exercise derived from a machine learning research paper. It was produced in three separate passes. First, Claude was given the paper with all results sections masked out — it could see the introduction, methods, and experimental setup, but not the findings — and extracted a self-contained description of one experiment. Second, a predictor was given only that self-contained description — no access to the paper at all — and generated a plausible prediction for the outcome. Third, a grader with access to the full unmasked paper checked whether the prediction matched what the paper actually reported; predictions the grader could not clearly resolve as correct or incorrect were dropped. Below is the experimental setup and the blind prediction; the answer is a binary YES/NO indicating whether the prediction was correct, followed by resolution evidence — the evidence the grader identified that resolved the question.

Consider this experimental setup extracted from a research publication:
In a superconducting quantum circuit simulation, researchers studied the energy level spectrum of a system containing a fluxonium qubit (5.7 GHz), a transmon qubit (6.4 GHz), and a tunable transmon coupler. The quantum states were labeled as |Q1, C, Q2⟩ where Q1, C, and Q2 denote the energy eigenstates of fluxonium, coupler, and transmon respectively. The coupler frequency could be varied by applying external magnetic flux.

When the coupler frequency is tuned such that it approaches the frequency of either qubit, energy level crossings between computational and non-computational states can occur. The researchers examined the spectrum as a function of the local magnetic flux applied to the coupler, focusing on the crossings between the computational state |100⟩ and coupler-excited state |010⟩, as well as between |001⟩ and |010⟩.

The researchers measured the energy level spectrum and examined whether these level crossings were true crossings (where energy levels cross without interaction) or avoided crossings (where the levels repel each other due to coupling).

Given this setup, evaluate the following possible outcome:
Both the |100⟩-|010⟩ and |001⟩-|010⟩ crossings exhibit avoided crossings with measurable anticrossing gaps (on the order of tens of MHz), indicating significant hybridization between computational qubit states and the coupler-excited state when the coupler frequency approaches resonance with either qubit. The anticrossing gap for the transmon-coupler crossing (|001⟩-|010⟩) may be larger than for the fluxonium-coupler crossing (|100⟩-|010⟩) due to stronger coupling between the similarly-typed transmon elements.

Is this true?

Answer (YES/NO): NO